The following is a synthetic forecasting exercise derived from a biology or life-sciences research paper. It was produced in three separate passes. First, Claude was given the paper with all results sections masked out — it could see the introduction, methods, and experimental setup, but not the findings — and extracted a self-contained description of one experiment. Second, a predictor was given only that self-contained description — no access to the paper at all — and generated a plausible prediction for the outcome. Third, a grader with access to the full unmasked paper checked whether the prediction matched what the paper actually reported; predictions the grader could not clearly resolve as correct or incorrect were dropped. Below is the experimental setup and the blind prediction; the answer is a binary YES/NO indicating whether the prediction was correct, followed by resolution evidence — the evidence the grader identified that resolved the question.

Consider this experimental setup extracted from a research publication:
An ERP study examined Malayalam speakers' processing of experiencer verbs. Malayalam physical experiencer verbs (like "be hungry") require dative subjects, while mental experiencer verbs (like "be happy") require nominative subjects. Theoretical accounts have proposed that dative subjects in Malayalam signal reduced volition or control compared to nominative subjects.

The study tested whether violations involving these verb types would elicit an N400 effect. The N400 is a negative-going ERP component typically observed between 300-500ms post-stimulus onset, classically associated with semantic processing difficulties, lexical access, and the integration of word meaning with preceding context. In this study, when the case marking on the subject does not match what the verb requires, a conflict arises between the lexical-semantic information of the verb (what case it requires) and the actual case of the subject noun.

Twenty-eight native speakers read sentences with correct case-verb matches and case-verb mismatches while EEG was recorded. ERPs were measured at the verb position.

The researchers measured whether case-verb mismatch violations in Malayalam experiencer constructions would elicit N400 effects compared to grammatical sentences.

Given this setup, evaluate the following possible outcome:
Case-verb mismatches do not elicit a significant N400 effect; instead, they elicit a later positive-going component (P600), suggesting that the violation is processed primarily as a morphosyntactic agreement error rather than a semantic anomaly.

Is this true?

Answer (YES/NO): NO